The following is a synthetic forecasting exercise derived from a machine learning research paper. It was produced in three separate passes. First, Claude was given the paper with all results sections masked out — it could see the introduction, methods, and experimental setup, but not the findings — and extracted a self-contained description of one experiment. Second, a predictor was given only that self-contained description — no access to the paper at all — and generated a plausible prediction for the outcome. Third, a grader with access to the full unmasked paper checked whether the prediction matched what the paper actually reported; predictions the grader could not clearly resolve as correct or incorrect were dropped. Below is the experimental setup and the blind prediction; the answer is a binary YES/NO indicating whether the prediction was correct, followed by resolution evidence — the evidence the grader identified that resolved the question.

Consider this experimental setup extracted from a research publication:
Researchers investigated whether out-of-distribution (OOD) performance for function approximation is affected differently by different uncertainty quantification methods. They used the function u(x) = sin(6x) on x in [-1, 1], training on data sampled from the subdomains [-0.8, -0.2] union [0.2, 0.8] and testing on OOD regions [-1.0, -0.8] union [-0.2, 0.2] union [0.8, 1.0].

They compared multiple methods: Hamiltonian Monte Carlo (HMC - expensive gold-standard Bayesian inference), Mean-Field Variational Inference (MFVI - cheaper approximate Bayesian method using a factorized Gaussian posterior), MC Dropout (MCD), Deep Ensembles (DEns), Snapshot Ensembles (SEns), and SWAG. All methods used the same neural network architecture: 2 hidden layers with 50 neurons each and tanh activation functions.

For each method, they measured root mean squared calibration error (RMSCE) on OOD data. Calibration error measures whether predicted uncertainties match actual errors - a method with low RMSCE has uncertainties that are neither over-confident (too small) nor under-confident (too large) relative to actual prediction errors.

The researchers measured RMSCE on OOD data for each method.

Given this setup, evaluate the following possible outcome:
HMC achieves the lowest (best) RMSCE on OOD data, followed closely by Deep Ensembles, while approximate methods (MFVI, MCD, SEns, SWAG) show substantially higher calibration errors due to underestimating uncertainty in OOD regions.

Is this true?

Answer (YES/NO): NO